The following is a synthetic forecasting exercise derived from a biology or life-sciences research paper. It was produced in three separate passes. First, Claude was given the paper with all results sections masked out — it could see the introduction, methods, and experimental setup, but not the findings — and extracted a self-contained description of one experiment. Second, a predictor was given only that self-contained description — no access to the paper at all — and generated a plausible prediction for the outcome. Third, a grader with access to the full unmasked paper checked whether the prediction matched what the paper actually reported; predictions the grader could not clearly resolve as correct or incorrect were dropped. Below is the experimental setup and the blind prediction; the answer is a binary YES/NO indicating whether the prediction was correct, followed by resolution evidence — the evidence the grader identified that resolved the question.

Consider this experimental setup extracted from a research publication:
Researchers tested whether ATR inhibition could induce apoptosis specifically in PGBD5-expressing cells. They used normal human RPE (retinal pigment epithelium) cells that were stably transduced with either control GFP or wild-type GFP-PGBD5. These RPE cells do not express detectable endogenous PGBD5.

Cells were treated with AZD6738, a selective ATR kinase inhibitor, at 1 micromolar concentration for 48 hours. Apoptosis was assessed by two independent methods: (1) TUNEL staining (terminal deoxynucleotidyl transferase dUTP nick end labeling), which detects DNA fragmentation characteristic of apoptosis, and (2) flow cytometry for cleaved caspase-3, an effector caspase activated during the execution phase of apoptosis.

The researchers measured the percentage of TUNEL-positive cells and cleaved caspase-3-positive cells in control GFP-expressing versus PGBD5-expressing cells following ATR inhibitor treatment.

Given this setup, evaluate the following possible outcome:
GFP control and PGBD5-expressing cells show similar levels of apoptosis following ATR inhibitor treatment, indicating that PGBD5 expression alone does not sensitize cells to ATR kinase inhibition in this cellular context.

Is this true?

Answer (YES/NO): NO